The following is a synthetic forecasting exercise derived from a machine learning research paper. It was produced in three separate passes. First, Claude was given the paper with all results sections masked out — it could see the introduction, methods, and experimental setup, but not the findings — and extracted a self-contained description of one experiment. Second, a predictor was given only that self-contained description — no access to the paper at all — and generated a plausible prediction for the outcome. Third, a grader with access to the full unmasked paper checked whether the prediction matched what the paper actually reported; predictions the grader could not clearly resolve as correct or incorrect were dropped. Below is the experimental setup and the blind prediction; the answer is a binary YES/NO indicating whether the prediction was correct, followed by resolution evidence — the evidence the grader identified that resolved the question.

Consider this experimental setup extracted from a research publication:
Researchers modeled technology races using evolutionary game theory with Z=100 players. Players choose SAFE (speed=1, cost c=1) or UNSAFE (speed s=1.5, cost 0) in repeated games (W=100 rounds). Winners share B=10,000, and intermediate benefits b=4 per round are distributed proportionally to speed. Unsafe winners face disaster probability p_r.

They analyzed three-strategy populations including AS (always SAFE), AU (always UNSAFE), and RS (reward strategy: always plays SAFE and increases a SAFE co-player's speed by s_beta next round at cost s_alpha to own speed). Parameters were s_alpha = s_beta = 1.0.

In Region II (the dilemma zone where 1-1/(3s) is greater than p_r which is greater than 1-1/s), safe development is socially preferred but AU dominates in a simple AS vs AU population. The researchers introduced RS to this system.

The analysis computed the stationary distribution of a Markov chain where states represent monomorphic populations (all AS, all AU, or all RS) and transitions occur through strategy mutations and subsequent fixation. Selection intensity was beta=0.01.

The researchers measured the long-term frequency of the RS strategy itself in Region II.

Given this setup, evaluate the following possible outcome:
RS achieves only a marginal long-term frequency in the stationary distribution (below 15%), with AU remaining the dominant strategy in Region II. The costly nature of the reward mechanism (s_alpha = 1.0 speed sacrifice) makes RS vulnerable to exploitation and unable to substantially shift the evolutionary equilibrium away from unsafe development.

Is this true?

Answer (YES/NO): YES